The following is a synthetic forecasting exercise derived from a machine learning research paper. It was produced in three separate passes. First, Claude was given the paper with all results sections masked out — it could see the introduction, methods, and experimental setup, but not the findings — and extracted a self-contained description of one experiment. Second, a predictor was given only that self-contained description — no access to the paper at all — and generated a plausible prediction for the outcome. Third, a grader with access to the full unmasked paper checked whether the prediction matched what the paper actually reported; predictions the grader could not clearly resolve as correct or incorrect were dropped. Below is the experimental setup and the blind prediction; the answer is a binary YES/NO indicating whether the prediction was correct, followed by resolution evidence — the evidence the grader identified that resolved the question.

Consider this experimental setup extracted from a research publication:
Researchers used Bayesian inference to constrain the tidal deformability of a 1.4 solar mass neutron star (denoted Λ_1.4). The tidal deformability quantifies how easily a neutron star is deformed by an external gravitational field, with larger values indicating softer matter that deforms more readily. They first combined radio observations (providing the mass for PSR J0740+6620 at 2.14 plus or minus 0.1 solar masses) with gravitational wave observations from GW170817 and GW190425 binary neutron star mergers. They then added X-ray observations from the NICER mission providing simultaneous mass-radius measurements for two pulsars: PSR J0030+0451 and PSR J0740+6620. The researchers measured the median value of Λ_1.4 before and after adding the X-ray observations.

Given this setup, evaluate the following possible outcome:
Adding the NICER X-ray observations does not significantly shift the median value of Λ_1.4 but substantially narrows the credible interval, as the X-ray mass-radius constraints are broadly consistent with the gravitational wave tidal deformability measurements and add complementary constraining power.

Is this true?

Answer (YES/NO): NO